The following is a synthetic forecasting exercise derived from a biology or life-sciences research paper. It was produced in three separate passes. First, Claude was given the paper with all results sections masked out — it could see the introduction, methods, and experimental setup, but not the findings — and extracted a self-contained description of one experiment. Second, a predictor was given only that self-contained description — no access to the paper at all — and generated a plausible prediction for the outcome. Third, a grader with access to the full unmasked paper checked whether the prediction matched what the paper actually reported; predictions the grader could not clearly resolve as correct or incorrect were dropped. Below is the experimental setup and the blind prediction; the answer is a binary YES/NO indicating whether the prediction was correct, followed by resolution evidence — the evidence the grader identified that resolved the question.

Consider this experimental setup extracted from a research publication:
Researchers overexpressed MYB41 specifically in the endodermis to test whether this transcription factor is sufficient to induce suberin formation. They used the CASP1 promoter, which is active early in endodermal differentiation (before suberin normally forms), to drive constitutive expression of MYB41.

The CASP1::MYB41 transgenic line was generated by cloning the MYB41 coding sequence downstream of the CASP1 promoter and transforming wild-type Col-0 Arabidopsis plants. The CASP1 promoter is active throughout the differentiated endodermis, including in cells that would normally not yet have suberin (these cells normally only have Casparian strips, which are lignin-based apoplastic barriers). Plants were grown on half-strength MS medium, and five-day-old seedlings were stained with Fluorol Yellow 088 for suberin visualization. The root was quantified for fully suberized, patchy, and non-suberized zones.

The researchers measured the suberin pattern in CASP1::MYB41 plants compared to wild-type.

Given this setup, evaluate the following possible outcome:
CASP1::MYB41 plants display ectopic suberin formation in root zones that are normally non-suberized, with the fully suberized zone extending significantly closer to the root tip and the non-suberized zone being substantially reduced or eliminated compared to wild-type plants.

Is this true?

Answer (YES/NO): YES